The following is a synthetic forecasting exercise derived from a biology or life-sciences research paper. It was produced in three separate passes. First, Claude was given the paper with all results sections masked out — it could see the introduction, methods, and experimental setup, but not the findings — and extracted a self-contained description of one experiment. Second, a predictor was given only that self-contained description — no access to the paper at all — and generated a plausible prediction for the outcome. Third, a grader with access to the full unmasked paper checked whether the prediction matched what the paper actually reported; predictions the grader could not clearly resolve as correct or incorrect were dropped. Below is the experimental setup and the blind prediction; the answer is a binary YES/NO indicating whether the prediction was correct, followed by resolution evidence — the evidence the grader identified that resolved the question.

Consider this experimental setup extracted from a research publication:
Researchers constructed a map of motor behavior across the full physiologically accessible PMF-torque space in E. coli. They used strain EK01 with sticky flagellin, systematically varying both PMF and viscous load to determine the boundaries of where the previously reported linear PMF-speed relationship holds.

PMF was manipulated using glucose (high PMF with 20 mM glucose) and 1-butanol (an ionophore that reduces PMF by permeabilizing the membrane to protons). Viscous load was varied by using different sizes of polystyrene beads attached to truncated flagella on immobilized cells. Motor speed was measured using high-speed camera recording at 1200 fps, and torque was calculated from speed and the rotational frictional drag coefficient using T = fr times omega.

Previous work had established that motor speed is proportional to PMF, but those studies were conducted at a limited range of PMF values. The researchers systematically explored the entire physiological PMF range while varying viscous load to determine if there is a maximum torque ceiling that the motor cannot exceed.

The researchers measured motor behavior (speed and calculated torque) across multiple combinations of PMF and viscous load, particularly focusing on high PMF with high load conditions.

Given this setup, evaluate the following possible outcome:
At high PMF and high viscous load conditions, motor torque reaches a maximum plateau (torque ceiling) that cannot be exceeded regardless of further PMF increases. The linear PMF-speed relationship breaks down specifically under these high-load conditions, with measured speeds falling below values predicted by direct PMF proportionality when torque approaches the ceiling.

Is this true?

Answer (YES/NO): YES